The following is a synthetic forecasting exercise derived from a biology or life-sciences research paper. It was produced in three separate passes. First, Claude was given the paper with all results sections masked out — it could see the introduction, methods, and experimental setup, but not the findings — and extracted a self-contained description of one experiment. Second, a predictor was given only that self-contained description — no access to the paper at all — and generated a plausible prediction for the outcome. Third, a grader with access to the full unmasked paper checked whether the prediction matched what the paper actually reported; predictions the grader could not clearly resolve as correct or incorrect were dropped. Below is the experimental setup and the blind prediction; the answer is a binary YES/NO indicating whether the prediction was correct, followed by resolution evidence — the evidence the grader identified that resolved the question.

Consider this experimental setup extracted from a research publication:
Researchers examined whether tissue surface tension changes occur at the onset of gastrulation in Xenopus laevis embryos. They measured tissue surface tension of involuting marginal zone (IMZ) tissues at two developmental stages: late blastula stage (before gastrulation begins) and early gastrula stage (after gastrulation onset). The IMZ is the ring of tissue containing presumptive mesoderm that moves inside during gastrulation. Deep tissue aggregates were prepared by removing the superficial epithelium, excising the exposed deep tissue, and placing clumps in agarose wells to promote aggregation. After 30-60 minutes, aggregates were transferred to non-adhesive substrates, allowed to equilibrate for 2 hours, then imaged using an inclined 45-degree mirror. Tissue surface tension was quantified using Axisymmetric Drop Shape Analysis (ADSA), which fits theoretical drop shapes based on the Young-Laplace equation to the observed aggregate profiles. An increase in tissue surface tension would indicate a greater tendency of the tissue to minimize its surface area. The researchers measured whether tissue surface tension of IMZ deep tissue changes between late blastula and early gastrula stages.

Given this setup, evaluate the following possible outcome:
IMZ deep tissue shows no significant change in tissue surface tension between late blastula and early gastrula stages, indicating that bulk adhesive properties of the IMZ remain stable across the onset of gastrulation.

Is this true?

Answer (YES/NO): NO